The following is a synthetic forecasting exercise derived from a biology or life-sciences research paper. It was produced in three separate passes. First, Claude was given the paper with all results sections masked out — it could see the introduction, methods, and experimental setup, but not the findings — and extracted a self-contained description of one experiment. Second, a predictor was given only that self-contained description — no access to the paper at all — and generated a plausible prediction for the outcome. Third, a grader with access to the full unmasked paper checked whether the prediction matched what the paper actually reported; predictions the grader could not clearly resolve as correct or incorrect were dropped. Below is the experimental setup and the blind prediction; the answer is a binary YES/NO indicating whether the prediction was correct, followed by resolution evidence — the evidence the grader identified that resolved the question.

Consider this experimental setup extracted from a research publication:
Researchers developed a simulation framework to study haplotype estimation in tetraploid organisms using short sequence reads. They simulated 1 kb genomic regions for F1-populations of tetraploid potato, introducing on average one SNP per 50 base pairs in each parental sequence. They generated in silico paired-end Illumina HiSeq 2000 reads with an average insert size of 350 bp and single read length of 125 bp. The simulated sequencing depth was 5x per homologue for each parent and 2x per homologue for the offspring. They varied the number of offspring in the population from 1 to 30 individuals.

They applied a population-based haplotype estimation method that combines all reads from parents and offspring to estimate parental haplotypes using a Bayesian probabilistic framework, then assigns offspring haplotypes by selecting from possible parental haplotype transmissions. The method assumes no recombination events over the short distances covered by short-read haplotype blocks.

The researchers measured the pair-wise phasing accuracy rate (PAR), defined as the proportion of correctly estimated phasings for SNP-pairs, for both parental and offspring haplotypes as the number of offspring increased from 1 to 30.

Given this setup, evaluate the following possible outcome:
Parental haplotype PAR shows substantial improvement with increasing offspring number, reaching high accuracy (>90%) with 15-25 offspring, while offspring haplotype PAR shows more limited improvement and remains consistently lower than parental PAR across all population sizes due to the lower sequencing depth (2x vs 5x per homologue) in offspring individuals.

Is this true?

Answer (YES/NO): NO